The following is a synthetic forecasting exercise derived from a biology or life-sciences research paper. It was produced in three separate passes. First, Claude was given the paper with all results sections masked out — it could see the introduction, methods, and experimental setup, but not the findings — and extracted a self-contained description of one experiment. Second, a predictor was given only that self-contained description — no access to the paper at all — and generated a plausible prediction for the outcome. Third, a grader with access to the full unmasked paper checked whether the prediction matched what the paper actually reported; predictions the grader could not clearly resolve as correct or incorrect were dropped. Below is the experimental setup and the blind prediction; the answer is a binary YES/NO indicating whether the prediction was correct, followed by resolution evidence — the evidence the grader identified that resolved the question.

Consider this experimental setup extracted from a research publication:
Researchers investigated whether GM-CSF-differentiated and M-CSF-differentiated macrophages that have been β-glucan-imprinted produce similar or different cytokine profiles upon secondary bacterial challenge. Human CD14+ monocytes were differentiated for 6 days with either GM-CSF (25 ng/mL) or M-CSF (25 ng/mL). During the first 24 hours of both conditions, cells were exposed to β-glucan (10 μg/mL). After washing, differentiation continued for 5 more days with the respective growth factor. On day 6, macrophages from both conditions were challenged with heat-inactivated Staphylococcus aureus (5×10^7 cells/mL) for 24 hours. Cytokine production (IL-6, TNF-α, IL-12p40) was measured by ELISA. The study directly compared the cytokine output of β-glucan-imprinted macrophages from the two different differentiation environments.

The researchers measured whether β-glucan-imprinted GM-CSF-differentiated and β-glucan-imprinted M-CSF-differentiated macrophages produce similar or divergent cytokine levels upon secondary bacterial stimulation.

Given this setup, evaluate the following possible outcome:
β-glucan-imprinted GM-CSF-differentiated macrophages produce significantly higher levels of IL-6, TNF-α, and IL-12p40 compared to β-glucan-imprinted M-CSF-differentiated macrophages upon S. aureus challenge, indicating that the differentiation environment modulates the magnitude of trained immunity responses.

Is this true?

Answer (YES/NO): NO